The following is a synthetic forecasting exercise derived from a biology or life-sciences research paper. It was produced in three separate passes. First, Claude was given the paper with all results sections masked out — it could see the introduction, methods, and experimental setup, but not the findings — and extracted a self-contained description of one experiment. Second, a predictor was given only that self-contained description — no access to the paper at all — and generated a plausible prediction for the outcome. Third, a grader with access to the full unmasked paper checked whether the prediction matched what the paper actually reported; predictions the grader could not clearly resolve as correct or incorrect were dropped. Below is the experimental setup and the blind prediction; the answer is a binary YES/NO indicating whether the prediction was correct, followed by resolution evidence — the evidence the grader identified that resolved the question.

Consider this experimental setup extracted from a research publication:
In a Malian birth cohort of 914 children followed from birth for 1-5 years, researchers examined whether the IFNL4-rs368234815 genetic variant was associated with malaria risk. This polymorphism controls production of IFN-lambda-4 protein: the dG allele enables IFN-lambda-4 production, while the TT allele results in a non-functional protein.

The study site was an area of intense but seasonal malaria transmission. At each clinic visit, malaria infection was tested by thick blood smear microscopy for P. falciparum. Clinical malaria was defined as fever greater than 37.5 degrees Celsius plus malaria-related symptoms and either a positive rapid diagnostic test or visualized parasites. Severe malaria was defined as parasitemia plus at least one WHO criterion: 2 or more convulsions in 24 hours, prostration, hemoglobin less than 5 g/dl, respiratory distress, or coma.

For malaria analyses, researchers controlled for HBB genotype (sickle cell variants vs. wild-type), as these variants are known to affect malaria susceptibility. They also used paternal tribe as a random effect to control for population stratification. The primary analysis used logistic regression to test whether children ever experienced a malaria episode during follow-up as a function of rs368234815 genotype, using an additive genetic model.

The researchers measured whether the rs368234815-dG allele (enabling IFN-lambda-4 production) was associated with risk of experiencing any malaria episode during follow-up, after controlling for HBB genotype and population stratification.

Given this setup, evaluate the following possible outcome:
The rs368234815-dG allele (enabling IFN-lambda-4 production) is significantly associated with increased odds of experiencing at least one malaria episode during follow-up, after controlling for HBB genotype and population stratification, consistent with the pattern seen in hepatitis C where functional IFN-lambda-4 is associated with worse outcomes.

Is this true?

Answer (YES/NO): YES